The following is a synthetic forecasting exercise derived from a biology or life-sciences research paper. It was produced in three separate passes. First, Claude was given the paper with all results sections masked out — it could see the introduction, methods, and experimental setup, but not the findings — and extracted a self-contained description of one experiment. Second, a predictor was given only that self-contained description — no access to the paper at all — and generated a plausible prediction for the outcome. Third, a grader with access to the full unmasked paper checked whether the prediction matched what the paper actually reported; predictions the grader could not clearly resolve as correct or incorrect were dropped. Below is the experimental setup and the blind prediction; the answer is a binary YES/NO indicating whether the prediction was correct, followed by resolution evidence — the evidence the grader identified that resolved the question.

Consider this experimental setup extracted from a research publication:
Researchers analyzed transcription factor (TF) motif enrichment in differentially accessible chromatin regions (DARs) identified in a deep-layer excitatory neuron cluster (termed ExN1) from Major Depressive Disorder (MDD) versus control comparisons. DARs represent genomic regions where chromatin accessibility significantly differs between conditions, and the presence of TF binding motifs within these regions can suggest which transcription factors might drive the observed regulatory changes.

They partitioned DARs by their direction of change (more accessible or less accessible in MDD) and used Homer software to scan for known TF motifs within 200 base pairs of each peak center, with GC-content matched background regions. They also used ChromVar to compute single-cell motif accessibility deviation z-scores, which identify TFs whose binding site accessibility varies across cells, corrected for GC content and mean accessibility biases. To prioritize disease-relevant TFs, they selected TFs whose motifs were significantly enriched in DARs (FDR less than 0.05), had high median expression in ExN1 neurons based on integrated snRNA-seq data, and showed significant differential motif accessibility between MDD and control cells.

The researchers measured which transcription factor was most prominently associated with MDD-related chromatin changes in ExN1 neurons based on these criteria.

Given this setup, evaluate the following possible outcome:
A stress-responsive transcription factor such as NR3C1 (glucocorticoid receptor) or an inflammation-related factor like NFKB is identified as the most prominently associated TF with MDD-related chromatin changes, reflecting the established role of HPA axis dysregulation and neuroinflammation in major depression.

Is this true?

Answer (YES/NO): NO